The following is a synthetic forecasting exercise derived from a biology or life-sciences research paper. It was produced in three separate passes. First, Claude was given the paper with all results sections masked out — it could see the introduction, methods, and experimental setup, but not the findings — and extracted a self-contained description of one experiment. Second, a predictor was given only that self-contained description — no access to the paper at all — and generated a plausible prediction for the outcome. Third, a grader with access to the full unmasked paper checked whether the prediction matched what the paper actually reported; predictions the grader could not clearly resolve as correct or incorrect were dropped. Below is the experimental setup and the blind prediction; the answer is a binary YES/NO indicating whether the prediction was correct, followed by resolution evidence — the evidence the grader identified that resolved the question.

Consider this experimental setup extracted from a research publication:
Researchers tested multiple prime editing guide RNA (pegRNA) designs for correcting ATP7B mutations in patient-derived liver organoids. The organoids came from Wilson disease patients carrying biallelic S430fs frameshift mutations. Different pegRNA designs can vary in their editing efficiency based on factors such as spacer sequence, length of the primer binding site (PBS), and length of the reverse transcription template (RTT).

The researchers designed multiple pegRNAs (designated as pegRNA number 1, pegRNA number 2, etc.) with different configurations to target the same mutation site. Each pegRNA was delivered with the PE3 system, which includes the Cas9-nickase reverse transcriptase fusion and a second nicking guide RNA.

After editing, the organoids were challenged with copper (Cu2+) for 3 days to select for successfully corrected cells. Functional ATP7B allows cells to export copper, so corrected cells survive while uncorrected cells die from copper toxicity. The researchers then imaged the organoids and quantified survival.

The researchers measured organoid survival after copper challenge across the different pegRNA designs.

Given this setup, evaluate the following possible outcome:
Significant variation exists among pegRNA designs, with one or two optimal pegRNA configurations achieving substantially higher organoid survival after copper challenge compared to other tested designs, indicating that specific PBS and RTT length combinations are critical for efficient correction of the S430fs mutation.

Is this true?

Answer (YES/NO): YES